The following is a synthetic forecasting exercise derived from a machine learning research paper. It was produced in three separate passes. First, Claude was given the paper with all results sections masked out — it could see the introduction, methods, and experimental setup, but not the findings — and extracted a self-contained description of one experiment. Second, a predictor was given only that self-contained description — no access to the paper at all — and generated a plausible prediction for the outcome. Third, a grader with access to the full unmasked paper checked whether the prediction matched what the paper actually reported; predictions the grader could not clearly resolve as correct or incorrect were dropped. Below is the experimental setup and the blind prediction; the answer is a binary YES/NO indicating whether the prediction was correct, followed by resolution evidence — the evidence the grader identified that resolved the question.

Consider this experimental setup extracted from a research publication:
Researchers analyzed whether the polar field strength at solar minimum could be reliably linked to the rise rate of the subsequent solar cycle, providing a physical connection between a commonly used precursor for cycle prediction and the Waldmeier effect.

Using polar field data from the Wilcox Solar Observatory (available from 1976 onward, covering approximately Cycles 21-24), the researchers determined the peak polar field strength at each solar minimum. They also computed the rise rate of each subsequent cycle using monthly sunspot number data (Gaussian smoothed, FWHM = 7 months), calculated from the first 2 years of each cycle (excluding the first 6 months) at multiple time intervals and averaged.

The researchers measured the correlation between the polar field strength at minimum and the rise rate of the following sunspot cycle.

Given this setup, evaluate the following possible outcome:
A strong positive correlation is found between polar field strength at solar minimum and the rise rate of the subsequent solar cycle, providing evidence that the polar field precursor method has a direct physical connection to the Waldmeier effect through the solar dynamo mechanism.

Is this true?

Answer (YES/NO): NO